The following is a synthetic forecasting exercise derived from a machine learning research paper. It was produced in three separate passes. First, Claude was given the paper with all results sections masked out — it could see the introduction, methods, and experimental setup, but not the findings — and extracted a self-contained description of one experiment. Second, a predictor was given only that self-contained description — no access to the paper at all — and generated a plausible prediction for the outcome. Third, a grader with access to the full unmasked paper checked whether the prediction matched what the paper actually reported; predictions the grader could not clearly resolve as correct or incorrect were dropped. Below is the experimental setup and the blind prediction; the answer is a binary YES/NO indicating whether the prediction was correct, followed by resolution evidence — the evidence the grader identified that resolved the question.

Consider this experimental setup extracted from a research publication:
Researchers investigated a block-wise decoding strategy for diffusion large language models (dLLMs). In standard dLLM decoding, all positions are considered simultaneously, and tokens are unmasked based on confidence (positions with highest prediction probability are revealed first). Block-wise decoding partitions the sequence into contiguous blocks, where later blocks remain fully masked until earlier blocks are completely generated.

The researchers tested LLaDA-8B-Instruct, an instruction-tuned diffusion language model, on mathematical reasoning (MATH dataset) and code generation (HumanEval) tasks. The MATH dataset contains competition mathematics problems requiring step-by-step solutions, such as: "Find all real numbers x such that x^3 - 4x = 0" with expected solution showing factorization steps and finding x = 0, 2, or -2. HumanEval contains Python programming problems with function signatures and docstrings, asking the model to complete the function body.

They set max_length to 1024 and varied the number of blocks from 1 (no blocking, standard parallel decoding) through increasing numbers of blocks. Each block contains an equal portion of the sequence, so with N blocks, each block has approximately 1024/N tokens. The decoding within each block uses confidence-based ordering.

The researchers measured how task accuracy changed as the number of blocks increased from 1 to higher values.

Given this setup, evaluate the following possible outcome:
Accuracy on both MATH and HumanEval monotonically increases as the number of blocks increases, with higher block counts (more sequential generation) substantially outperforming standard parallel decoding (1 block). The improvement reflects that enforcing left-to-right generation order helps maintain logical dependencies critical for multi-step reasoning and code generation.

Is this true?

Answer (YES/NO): YES